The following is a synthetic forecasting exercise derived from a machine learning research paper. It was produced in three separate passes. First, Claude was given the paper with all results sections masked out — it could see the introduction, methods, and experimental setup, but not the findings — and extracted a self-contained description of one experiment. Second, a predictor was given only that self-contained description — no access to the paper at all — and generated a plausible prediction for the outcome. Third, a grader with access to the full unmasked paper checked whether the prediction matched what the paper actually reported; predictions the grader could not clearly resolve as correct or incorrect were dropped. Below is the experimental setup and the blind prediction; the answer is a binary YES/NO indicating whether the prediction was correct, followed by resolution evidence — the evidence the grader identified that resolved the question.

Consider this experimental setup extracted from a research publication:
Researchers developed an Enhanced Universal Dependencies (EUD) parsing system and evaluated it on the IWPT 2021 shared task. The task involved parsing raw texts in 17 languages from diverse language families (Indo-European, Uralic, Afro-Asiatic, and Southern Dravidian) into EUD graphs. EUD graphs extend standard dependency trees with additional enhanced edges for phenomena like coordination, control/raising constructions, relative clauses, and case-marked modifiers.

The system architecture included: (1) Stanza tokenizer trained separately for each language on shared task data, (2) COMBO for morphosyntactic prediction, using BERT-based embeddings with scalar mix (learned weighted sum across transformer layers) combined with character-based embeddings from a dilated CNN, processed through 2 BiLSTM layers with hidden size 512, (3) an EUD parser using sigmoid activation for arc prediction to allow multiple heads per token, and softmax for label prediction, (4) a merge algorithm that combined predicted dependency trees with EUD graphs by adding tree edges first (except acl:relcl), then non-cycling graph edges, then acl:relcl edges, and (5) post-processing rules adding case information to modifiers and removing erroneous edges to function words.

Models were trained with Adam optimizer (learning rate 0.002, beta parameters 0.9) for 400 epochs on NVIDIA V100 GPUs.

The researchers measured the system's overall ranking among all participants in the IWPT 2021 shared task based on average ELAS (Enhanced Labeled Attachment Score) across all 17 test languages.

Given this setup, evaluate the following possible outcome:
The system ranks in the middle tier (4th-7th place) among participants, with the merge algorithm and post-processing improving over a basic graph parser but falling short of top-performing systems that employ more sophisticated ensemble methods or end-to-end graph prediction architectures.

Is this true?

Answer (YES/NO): YES